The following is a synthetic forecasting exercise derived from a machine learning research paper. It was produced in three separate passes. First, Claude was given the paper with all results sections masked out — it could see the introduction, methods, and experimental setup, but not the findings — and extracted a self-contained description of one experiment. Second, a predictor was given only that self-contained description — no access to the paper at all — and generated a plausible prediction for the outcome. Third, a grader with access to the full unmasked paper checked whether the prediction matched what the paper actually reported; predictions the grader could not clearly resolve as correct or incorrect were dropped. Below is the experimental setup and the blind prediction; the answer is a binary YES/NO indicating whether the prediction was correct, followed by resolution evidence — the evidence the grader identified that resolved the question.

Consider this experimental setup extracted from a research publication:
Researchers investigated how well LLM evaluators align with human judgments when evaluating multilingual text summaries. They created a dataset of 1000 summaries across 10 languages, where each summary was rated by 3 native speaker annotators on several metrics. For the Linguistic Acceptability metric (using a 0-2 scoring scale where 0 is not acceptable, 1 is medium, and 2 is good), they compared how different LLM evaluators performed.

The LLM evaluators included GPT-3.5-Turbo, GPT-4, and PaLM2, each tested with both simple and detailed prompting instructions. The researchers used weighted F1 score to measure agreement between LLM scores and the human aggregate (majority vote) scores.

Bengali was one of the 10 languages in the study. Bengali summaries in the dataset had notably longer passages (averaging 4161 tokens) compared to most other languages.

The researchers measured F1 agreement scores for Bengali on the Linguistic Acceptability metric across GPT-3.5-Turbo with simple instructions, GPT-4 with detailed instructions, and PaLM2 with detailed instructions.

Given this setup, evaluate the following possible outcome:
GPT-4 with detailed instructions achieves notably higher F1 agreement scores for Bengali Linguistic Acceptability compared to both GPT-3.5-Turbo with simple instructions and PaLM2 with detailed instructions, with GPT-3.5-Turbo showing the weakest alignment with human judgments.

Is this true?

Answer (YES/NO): NO